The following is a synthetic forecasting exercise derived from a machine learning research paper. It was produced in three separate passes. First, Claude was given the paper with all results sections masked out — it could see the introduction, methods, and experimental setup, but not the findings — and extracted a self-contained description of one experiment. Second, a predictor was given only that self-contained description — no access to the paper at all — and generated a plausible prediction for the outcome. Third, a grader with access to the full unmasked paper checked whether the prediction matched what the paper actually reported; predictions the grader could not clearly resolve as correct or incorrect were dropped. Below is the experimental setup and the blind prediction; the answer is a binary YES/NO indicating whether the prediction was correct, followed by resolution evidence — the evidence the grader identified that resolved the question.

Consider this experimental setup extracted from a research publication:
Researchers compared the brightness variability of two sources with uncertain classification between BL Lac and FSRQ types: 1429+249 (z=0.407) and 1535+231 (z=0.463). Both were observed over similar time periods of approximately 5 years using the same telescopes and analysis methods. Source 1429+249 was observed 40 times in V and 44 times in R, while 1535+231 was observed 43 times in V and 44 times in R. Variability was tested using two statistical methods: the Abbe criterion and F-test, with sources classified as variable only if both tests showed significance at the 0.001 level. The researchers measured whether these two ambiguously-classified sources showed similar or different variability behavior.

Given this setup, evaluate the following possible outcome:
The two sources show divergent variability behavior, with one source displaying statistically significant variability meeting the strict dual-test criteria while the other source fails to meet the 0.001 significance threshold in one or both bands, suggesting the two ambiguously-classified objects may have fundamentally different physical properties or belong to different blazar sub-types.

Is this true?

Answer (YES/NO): YES